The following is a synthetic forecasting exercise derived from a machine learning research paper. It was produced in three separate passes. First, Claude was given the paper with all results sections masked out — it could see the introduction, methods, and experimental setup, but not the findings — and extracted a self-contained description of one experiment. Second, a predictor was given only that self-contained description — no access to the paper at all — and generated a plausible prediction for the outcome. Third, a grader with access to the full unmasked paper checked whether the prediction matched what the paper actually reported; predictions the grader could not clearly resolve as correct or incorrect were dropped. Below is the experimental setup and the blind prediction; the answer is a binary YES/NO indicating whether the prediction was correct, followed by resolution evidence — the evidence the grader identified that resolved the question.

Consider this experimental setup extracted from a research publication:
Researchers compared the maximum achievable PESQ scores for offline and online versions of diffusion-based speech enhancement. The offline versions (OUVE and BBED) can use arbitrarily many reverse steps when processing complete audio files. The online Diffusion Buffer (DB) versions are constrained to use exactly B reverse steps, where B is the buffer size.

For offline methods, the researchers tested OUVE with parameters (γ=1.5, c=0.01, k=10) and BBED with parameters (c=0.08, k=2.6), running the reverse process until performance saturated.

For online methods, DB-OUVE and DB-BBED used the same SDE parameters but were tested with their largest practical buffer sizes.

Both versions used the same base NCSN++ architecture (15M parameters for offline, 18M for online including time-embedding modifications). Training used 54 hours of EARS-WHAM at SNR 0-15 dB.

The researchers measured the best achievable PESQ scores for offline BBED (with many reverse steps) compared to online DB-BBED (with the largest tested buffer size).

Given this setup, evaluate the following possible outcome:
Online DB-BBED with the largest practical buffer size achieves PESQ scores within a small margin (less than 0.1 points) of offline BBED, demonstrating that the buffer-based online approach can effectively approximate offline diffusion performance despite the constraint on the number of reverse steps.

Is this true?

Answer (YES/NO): YES